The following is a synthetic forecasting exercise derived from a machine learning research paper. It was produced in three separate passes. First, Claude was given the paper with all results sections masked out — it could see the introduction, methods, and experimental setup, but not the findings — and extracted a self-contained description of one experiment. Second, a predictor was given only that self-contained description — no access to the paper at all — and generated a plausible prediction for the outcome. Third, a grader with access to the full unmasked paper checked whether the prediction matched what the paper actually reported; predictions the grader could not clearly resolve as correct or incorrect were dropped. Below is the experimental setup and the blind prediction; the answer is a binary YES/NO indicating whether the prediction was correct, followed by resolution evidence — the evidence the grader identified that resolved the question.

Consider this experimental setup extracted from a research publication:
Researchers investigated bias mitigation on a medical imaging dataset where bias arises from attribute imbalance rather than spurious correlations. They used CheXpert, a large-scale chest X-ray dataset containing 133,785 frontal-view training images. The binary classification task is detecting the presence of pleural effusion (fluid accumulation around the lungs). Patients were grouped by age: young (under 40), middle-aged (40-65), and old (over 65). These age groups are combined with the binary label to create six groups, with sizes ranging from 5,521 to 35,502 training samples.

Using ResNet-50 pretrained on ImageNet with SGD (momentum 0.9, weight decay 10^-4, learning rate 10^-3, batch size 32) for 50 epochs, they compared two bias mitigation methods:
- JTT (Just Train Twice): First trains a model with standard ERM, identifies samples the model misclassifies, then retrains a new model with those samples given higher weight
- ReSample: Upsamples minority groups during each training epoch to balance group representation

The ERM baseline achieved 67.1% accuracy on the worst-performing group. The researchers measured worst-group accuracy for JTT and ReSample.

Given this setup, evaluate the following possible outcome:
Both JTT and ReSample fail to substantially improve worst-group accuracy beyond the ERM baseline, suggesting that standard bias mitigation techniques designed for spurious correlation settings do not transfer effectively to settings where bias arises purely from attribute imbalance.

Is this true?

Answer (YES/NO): NO